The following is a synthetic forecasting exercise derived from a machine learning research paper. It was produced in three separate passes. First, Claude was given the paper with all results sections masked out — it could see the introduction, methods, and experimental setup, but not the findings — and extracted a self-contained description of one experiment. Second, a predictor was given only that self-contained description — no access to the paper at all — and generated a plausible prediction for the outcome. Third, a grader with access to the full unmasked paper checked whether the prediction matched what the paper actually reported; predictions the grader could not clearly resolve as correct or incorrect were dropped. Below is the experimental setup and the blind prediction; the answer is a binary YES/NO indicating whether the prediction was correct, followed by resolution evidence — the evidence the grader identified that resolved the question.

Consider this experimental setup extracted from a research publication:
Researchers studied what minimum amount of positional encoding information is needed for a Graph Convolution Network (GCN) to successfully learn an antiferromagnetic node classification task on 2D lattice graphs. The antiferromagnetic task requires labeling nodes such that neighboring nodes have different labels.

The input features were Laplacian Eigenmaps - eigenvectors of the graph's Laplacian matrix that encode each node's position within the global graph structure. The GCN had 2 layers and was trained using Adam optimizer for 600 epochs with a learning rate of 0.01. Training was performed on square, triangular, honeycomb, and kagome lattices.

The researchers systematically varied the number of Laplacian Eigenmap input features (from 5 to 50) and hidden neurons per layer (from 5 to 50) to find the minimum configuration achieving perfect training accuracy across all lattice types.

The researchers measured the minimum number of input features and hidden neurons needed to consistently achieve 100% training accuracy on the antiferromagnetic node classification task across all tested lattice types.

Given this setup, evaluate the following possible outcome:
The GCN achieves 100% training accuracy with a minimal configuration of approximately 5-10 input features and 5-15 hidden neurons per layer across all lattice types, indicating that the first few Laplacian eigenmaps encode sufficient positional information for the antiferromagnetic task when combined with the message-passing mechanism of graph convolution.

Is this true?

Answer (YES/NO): NO